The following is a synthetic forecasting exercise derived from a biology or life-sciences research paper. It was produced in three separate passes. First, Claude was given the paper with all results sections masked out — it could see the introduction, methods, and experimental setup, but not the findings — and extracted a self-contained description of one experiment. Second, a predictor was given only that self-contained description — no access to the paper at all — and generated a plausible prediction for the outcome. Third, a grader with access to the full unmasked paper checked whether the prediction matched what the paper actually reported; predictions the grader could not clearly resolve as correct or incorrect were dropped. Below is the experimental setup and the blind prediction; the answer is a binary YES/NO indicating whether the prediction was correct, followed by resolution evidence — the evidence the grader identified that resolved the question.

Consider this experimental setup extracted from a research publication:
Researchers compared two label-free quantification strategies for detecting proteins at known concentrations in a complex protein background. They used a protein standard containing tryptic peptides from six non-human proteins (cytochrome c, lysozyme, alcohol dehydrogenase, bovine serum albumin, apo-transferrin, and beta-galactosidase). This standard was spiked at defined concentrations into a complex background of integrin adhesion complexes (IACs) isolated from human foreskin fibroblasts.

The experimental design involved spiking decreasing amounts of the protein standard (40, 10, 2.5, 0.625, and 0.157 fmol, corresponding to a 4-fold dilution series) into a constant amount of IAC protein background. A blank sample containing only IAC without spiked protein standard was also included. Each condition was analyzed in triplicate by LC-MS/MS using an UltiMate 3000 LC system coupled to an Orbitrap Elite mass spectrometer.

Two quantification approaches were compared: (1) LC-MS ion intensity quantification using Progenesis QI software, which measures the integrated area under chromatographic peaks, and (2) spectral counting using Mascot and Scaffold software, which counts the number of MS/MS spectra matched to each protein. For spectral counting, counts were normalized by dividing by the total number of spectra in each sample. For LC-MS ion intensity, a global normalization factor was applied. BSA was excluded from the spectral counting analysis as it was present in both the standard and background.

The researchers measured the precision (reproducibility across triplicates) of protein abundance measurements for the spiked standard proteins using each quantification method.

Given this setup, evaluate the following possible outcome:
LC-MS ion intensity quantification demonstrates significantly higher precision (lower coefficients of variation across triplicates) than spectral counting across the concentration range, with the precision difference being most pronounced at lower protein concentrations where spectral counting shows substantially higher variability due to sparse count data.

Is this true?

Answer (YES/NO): YES